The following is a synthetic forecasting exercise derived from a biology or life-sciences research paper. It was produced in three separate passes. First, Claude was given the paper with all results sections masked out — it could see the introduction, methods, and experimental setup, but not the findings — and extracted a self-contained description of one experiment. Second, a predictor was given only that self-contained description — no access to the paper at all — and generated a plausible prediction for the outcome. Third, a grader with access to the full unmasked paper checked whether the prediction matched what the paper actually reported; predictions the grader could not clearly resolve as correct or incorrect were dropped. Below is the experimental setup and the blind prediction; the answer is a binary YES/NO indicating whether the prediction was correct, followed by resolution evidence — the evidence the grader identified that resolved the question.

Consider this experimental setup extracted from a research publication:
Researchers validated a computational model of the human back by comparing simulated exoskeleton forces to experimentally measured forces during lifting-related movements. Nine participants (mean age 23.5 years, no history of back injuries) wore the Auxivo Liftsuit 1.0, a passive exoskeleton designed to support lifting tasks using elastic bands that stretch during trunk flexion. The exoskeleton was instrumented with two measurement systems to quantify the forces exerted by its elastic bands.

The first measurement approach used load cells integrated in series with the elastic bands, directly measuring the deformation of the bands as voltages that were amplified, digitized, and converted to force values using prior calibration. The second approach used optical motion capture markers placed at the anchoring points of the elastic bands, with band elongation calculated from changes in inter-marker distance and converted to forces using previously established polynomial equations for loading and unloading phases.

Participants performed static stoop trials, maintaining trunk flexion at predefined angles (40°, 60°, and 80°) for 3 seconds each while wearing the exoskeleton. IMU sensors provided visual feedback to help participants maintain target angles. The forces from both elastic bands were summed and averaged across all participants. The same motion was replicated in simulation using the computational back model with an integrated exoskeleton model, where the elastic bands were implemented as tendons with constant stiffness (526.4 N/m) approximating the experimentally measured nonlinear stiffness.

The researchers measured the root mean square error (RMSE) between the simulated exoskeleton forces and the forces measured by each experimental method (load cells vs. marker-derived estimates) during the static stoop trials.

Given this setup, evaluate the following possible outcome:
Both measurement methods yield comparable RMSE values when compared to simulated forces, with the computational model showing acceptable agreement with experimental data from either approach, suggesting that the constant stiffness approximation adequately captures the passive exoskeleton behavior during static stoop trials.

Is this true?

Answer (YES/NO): NO